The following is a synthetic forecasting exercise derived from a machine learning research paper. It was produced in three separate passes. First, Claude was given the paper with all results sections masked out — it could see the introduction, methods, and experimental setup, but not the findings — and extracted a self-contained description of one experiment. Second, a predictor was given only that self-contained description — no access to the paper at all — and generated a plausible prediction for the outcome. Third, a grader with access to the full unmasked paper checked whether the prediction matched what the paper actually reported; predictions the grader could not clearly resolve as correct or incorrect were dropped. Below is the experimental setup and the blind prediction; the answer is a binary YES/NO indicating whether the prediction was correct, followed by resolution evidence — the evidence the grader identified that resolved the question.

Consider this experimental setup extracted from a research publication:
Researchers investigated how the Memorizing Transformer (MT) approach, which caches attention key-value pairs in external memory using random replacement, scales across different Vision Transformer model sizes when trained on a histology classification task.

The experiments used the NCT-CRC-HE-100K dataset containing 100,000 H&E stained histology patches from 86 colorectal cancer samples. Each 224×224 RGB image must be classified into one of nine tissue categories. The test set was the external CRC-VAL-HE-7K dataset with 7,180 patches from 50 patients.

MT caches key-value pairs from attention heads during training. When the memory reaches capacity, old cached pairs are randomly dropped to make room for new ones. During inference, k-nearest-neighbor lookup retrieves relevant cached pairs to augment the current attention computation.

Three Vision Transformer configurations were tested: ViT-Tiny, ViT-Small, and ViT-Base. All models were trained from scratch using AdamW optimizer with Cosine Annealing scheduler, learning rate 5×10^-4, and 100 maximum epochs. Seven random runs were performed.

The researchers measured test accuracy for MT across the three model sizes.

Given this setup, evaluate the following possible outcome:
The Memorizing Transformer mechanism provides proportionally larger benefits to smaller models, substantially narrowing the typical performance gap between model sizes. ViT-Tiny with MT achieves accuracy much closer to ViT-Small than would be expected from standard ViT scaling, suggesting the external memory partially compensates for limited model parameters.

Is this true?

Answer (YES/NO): NO